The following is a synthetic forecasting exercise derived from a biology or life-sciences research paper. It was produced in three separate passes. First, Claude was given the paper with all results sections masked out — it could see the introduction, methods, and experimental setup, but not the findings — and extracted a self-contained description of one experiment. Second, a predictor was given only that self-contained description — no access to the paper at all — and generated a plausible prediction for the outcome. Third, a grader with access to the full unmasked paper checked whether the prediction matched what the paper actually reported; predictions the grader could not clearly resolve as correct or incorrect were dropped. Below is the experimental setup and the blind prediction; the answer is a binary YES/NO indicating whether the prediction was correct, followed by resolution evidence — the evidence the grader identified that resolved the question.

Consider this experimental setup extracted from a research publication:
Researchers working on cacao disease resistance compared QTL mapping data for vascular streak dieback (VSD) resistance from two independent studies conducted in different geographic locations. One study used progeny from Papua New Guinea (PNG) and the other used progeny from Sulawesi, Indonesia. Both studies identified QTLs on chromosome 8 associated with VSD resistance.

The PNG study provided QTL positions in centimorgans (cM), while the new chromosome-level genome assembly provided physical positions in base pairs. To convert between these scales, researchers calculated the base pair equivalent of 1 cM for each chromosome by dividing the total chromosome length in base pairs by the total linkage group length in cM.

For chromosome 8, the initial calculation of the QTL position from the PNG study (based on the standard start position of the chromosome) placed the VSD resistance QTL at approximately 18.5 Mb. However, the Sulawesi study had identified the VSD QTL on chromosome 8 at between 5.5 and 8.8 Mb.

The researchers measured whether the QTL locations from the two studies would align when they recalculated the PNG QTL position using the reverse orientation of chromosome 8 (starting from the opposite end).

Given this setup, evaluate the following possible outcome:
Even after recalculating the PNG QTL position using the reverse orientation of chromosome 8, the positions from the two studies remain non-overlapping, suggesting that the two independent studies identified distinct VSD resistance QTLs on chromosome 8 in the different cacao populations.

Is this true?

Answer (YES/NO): NO